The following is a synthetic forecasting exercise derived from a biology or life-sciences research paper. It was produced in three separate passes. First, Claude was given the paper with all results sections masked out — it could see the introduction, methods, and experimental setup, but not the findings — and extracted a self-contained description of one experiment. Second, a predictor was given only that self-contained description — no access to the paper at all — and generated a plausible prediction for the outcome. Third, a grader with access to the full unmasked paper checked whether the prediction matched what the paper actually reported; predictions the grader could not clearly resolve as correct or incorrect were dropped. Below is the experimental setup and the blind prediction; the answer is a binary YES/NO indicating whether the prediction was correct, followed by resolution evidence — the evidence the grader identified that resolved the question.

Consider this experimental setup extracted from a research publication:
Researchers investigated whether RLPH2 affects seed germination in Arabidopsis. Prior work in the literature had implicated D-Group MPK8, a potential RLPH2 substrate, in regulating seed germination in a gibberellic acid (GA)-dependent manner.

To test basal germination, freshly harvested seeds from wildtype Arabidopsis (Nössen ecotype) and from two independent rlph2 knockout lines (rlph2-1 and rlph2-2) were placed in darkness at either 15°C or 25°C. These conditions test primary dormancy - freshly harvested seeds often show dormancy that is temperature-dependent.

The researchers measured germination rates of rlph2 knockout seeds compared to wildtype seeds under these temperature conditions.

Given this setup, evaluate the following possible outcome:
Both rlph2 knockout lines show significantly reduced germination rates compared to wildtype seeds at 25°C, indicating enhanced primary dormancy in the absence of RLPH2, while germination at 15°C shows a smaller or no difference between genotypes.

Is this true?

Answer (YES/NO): NO